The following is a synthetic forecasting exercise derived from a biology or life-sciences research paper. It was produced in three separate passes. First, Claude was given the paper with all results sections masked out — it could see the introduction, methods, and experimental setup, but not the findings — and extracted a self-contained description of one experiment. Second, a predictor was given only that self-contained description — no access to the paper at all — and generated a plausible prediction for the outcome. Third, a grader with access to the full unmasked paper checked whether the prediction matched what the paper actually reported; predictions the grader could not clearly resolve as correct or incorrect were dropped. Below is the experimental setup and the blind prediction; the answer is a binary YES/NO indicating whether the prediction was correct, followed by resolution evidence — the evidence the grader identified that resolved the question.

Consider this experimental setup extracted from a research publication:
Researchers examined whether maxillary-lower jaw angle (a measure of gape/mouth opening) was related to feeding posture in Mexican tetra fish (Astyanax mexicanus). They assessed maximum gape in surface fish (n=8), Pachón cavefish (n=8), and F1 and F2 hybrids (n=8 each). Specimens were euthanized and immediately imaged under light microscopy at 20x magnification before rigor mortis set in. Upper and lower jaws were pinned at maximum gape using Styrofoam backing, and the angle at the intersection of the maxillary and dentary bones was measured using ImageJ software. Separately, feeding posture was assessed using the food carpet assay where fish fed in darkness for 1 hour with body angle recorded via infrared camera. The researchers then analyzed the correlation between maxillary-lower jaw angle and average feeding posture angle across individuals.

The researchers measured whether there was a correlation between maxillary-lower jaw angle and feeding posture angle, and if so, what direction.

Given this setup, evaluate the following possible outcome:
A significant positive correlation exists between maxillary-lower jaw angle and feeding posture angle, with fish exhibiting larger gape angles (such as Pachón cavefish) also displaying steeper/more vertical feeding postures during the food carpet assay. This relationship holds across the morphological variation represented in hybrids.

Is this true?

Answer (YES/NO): NO